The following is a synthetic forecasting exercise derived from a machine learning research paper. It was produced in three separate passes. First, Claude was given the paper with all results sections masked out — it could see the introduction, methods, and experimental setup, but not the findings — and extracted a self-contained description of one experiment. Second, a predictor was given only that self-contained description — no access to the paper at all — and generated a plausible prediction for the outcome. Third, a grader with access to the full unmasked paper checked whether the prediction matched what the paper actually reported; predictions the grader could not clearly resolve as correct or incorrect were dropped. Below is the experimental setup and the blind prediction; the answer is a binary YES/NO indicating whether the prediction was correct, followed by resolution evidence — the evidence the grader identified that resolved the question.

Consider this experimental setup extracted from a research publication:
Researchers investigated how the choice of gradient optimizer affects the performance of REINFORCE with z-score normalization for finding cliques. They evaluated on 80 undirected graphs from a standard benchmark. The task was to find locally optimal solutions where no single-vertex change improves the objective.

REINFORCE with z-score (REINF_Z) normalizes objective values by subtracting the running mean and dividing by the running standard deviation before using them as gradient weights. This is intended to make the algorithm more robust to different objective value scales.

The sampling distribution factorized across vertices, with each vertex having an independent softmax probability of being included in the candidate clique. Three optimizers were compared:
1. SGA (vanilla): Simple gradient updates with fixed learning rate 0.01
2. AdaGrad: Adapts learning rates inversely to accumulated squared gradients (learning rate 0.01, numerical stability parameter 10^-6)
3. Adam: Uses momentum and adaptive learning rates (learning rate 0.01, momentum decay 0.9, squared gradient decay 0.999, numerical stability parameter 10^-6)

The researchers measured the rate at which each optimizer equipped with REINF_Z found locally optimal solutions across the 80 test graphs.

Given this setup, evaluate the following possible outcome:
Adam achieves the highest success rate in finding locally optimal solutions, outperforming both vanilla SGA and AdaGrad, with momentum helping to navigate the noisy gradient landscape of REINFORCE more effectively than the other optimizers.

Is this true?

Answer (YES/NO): YES